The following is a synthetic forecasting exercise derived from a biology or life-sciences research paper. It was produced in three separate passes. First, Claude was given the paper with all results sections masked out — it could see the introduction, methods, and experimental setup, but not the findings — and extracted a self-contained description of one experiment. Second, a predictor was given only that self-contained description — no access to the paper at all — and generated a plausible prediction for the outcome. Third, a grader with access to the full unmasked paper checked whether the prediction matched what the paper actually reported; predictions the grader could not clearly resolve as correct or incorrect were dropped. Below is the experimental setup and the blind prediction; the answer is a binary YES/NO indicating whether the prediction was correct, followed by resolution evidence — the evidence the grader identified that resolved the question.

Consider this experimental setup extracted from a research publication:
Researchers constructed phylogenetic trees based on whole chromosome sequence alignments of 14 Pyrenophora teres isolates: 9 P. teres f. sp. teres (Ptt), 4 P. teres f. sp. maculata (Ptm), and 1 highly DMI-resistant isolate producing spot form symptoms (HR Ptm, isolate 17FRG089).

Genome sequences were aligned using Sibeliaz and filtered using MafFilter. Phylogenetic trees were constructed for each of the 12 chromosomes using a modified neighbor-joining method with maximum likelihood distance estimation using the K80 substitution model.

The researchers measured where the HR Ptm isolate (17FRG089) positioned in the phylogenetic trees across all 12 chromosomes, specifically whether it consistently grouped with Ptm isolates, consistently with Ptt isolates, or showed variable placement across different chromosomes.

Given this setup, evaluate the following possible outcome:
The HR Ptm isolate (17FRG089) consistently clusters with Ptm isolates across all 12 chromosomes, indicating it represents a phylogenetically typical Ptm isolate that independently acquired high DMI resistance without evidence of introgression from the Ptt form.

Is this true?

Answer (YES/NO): NO